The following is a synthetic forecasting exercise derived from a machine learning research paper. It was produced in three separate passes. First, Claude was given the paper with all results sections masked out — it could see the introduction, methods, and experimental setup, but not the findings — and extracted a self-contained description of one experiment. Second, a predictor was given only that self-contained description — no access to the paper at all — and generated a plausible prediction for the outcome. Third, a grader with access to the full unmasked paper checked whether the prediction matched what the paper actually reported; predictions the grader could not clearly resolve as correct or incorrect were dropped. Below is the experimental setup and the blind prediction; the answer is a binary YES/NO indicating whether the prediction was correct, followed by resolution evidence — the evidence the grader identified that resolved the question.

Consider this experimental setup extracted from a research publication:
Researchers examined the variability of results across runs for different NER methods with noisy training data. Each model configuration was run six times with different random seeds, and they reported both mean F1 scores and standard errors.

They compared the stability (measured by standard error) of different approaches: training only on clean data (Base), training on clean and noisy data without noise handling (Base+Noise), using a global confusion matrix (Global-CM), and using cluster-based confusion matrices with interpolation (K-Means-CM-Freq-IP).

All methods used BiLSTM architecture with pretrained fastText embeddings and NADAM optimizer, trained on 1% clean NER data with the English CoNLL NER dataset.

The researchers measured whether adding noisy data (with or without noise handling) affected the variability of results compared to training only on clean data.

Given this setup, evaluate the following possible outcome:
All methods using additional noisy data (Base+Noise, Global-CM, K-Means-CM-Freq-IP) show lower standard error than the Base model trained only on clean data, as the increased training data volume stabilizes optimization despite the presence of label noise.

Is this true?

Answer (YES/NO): YES